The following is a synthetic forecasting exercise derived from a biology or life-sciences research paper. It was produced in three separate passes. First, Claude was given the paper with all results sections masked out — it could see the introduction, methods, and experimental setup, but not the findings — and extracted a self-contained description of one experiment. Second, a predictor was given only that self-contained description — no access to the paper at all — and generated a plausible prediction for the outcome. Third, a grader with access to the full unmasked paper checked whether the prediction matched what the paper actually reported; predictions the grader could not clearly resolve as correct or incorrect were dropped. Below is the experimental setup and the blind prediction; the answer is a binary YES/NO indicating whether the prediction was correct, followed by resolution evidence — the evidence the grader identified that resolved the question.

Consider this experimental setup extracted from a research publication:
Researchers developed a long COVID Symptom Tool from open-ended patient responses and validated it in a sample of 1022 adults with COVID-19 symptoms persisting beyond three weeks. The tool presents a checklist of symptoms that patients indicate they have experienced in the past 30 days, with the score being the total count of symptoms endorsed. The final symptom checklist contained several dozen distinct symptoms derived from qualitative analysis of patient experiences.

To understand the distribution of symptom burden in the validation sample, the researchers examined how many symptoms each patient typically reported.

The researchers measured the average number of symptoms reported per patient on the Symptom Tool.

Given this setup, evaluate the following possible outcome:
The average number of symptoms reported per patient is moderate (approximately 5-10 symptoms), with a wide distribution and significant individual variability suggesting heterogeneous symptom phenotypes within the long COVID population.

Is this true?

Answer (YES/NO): NO